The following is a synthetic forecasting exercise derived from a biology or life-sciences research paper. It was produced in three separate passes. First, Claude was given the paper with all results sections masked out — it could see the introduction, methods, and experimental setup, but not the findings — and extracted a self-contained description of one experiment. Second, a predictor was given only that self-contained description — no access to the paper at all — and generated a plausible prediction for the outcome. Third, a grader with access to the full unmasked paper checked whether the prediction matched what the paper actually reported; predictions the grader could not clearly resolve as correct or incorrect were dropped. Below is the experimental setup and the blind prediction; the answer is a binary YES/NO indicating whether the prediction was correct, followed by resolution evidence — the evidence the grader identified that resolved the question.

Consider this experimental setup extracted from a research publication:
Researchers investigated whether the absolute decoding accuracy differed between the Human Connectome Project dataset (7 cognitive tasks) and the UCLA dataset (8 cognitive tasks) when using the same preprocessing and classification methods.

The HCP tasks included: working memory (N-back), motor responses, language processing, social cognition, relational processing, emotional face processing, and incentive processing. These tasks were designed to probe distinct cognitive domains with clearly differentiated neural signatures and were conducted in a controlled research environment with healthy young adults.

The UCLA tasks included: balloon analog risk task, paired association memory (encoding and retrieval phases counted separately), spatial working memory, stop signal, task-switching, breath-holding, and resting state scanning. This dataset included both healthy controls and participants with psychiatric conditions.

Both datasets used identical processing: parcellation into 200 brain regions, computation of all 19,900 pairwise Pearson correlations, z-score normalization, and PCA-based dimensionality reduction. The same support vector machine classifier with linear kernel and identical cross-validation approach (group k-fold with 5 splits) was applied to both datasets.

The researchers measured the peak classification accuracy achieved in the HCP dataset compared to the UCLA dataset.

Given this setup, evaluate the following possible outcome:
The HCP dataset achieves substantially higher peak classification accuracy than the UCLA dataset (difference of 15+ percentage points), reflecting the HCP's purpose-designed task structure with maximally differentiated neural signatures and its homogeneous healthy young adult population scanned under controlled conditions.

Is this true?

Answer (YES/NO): YES